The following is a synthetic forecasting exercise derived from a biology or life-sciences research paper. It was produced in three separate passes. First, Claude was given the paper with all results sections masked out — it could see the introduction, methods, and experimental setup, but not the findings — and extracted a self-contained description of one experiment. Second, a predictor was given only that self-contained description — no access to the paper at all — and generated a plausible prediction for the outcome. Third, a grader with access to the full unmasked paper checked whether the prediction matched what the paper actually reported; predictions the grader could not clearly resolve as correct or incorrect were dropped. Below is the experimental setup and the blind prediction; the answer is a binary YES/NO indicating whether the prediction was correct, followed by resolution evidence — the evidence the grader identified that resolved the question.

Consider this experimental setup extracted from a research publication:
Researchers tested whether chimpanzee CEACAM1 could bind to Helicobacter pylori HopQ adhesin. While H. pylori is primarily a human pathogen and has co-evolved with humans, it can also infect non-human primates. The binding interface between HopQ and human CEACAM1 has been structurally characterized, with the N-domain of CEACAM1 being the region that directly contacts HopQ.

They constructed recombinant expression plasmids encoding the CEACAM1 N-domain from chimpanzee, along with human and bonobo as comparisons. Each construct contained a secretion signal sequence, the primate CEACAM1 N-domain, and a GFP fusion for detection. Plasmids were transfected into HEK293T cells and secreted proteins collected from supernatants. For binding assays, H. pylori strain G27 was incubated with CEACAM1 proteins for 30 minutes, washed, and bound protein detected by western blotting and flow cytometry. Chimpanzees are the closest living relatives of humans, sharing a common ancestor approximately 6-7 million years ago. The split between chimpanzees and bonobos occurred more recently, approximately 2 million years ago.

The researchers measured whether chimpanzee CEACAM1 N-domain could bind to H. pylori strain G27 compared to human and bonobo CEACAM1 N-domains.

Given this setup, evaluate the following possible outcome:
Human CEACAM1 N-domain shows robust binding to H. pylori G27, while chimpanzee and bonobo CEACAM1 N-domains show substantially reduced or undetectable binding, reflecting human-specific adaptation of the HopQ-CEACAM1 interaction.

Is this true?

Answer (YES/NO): NO